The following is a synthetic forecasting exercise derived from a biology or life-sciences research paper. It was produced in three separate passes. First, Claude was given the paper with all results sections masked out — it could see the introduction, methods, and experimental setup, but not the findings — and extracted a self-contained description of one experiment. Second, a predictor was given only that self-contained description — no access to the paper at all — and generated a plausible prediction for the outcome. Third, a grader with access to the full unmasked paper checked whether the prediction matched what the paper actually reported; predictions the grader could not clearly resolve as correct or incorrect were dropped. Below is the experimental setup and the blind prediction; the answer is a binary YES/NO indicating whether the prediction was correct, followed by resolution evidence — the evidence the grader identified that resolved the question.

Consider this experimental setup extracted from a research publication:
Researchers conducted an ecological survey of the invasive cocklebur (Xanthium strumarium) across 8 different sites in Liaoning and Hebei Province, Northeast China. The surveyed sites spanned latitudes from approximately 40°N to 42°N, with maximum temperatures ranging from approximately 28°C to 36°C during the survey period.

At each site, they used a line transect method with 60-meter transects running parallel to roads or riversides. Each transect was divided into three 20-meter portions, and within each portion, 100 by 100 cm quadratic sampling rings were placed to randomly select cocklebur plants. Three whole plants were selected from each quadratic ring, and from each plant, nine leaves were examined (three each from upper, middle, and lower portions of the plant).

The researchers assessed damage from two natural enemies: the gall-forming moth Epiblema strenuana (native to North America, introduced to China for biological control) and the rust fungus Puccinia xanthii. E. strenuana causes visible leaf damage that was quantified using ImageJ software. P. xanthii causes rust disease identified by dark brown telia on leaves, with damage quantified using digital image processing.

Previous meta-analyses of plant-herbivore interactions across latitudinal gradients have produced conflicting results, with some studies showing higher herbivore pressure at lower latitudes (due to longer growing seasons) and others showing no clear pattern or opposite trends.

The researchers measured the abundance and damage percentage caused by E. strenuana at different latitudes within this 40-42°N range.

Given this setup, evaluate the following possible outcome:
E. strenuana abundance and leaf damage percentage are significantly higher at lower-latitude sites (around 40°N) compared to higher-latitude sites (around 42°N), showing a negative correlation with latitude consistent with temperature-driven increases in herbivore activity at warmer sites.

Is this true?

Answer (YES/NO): NO